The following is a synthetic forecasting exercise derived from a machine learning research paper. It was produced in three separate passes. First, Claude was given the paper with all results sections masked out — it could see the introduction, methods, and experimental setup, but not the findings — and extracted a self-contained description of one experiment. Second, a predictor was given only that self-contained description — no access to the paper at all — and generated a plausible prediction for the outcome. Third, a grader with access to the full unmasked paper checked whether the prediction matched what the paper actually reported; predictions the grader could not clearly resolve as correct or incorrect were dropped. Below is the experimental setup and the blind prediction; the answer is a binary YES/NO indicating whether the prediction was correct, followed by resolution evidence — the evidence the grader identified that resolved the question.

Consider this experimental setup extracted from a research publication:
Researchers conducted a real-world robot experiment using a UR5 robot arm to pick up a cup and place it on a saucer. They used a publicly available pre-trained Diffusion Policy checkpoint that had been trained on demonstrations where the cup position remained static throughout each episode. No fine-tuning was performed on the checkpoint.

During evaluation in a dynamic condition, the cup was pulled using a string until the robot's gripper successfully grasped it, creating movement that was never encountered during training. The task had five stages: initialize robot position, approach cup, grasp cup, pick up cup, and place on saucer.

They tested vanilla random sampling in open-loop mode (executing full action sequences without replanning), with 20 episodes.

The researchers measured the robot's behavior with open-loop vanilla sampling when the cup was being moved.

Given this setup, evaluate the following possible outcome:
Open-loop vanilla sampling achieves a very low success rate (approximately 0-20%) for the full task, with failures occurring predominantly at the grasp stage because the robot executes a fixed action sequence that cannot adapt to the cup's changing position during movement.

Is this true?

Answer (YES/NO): NO